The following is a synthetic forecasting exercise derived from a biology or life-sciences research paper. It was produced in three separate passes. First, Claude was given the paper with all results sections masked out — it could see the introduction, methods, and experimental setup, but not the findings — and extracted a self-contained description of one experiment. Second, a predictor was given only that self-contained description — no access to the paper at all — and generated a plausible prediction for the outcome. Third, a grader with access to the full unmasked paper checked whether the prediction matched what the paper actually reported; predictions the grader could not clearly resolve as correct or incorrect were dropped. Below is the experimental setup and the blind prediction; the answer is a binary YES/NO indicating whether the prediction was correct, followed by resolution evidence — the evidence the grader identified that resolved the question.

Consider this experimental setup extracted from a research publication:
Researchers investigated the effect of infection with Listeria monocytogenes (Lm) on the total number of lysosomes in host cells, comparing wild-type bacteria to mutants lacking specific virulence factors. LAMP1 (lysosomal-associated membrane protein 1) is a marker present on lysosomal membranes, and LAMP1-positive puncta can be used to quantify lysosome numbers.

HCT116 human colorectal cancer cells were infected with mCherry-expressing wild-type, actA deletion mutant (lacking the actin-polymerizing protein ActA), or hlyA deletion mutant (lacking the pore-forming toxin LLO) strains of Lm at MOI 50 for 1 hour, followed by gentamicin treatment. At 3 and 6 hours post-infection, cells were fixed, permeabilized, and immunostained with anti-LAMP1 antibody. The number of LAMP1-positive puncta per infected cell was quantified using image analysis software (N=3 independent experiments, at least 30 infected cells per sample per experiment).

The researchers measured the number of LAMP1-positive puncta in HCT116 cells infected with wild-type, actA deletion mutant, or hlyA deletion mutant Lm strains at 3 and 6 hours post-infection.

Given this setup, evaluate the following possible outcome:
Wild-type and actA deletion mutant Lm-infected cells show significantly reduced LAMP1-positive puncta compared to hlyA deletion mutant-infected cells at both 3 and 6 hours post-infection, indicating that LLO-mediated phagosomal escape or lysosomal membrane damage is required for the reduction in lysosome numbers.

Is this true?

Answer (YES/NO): YES